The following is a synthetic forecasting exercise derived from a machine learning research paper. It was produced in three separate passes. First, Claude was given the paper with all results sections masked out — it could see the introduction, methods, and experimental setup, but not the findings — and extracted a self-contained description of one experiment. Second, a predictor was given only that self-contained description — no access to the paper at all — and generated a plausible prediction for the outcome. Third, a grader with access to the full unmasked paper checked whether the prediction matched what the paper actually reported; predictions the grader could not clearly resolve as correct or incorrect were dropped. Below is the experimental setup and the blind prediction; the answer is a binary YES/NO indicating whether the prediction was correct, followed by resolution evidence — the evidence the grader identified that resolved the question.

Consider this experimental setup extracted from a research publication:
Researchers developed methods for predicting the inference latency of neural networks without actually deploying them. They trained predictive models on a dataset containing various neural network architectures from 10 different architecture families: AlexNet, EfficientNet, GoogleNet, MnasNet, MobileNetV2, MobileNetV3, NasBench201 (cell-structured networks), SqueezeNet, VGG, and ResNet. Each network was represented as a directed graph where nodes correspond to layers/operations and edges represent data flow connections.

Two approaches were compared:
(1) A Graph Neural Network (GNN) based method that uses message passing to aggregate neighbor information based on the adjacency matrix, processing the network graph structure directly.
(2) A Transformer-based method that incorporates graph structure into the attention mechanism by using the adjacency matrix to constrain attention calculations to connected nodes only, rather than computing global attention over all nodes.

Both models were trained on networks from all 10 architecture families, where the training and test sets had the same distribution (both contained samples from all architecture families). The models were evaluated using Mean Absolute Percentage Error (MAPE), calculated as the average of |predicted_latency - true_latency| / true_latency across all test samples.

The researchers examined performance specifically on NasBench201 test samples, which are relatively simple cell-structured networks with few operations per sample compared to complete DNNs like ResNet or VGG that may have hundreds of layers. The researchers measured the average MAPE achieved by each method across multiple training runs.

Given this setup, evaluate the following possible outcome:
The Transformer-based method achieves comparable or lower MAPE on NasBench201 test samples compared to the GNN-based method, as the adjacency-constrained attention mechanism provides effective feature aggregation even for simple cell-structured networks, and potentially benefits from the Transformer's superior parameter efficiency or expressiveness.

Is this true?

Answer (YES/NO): NO